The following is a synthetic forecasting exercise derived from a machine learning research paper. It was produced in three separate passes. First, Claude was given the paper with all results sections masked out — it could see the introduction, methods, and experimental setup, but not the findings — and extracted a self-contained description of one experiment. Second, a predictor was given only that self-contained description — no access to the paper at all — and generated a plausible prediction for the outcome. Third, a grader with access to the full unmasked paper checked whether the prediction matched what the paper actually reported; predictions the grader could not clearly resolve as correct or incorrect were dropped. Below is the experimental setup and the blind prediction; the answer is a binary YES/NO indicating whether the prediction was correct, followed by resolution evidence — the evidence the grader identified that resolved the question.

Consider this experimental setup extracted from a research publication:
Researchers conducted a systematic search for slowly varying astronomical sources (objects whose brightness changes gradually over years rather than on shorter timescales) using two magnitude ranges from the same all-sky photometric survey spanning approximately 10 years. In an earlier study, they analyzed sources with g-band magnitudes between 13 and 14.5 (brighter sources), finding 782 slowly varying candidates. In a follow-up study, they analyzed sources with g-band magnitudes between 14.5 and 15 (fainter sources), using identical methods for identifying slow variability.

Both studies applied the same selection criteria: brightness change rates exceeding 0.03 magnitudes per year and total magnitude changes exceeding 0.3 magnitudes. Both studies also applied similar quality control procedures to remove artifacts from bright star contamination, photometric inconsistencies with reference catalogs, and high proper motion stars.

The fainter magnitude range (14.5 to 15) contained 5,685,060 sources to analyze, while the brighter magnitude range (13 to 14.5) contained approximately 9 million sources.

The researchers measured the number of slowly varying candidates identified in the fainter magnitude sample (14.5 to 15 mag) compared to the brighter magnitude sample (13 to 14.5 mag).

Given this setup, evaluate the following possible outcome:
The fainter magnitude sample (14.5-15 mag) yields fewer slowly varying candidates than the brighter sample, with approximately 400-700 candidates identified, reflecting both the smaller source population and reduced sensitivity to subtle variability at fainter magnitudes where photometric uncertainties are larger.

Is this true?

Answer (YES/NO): YES